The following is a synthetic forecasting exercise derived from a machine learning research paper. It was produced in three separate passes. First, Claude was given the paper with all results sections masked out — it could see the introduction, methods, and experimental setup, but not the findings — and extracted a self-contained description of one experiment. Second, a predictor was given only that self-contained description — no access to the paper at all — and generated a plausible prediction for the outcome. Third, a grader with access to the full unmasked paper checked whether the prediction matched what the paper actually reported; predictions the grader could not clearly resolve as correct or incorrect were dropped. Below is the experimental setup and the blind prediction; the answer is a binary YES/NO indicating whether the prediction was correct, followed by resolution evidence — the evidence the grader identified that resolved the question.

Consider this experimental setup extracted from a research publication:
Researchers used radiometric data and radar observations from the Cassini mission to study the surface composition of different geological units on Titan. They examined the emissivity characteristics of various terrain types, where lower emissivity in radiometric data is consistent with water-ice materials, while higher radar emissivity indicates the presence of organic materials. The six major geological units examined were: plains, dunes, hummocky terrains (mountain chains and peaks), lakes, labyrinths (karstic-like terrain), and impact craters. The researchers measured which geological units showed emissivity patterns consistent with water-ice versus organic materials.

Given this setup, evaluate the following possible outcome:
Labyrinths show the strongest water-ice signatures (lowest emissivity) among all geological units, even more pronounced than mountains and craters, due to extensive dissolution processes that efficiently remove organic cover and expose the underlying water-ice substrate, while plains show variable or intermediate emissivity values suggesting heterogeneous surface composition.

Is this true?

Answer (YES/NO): NO